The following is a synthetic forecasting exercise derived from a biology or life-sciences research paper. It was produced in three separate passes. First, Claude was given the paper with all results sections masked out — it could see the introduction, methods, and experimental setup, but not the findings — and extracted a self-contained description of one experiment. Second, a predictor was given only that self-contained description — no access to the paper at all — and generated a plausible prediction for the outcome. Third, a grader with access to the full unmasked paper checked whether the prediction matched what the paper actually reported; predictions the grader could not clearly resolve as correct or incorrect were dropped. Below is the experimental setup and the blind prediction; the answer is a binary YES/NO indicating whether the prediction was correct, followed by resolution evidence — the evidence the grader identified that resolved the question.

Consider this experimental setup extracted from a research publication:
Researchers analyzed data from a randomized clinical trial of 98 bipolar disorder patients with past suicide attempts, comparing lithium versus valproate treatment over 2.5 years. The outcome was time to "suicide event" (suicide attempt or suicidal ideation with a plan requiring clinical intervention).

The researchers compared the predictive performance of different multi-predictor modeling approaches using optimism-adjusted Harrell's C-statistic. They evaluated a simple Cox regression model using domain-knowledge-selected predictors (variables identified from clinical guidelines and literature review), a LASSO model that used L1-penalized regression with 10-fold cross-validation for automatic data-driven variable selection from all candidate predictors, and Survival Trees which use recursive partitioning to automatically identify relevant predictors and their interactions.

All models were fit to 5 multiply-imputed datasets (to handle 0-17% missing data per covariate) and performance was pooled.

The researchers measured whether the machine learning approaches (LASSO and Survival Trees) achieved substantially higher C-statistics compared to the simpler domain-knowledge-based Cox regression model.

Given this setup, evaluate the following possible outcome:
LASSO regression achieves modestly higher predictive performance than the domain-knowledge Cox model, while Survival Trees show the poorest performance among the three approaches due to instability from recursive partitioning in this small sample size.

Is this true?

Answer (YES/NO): NO